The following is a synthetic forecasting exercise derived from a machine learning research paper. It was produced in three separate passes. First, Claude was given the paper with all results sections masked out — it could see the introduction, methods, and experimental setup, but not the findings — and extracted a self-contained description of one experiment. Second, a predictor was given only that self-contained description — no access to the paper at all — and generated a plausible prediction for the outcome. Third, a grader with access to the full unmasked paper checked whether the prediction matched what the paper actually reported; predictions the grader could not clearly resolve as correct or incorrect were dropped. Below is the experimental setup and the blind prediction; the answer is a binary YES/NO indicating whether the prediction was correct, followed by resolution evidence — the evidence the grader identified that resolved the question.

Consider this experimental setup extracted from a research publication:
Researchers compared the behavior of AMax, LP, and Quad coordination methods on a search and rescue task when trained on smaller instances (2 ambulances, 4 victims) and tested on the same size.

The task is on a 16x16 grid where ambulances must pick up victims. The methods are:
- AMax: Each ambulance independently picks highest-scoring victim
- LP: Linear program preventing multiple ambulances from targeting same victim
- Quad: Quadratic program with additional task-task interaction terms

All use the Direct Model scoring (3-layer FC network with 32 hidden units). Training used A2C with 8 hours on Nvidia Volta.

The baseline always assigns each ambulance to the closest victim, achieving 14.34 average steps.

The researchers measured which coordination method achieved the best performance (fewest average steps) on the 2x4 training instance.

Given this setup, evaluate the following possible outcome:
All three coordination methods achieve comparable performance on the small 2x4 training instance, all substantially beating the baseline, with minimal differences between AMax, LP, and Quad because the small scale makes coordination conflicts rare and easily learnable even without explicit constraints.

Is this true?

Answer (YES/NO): NO